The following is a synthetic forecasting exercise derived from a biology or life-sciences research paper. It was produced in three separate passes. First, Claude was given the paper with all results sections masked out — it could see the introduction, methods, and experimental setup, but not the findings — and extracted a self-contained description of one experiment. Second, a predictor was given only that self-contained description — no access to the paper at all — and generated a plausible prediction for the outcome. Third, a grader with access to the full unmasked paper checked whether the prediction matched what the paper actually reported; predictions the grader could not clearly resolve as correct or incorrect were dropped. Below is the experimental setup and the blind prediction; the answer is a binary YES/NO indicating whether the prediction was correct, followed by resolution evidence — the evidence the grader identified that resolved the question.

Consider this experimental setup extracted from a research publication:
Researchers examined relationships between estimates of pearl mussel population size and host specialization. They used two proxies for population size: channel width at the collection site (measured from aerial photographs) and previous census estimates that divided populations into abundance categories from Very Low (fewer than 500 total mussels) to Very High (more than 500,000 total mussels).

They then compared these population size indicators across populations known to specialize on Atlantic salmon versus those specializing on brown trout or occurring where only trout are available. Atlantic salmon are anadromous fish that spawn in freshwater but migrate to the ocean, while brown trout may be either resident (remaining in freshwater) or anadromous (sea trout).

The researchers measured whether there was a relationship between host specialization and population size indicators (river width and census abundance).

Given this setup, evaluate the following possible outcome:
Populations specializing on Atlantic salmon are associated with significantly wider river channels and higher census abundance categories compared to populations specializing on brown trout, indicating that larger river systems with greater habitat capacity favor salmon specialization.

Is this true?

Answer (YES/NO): NO